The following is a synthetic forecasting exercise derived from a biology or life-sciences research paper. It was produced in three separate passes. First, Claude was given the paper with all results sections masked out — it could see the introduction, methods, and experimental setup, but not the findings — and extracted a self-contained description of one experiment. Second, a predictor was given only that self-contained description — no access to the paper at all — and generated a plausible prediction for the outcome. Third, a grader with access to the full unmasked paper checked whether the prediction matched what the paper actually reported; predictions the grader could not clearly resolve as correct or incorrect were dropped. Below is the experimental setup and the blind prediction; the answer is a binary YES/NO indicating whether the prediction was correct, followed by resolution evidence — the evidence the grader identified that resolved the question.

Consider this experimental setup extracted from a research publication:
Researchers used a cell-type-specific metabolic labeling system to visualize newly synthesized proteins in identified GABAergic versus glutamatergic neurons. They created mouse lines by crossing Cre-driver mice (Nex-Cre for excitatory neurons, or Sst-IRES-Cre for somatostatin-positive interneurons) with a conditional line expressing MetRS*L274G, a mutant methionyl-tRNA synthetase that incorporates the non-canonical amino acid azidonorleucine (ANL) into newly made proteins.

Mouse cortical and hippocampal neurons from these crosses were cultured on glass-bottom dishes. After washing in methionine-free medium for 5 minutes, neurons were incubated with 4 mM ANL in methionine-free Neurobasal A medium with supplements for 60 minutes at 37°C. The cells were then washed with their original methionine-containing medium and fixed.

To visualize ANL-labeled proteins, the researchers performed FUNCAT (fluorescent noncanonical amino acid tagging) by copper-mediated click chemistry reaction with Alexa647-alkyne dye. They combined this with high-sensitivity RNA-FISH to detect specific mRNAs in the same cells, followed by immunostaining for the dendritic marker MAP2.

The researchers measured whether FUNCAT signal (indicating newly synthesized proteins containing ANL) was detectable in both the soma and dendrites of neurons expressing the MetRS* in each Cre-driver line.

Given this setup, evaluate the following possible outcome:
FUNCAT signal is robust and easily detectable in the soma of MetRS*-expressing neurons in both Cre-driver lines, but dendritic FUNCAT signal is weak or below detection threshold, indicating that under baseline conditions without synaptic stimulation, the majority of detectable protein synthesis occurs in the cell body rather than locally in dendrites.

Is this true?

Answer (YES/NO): NO